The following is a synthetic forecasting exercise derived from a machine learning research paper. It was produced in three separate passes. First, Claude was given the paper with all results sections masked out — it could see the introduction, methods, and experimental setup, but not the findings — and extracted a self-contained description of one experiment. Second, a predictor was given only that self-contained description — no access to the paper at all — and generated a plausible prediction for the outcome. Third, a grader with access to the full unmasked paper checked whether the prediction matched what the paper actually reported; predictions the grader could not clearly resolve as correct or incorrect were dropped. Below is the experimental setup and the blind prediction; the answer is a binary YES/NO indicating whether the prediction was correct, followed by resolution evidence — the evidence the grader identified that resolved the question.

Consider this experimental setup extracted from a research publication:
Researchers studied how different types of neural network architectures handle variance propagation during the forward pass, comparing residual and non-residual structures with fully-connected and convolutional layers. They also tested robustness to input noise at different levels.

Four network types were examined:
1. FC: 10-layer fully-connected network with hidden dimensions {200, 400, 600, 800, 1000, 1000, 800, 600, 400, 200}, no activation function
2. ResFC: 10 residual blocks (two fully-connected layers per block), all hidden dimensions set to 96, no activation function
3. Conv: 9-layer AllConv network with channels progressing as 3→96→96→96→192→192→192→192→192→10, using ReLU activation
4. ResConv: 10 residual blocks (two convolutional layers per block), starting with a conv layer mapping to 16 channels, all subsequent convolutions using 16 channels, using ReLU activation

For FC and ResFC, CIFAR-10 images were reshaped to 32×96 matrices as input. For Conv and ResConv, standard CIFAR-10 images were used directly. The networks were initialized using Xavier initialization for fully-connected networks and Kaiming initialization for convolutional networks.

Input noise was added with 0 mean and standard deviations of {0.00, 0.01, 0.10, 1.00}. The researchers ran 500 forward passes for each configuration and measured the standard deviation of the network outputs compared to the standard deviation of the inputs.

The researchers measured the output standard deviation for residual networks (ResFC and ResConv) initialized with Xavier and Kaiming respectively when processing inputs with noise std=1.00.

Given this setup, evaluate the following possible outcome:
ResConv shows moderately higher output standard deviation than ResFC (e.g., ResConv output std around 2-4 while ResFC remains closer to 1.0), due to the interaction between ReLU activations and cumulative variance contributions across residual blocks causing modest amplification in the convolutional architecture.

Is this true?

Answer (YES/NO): NO